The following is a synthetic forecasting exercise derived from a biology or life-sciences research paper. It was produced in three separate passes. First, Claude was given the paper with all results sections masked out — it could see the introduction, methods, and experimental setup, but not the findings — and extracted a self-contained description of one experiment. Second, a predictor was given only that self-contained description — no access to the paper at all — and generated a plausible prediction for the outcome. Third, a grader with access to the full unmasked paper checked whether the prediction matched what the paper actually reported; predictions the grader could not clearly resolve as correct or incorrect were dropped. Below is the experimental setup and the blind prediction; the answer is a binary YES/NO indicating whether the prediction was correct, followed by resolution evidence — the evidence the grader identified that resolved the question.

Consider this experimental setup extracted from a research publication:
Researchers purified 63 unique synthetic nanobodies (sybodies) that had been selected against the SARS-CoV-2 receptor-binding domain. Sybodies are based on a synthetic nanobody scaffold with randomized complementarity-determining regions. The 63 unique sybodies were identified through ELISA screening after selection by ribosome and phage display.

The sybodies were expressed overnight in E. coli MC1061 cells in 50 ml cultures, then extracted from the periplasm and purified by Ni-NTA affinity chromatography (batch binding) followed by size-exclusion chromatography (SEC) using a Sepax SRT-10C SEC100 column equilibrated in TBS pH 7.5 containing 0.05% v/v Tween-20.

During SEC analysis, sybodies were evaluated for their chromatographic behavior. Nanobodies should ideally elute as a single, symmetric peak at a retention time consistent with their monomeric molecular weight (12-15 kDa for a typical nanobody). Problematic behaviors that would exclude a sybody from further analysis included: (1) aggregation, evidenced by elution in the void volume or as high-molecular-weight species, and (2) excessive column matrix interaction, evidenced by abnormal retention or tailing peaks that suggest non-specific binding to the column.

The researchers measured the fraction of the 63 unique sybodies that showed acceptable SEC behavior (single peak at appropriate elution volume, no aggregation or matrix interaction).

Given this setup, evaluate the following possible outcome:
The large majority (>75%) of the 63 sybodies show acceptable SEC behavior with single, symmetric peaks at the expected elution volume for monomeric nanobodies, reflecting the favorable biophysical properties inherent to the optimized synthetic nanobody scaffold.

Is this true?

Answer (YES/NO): YES